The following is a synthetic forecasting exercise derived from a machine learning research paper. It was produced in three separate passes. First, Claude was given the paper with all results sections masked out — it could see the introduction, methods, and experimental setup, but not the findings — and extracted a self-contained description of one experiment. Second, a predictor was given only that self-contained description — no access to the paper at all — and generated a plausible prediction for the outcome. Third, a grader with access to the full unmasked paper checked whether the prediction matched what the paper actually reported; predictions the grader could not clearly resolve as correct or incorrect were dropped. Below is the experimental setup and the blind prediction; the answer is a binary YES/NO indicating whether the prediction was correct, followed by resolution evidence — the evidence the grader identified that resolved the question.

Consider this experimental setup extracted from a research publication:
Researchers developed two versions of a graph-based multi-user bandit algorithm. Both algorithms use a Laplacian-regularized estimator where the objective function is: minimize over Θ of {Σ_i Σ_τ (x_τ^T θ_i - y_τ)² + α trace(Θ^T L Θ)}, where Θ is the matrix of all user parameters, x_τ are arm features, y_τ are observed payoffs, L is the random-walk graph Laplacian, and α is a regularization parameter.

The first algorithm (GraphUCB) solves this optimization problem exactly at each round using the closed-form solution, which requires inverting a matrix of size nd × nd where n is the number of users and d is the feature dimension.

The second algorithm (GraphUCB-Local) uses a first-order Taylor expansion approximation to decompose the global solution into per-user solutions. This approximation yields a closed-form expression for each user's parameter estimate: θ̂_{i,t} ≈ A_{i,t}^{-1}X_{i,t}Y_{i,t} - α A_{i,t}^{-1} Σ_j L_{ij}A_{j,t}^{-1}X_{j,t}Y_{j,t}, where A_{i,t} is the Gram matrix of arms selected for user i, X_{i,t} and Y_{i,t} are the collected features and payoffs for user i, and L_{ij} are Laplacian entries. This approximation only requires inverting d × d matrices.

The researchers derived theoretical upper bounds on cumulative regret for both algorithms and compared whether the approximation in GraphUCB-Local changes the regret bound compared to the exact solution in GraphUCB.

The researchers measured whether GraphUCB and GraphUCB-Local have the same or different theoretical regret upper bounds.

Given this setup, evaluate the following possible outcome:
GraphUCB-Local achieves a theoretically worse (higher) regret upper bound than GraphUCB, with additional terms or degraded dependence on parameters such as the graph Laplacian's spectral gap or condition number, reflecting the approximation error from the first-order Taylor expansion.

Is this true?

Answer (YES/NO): NO